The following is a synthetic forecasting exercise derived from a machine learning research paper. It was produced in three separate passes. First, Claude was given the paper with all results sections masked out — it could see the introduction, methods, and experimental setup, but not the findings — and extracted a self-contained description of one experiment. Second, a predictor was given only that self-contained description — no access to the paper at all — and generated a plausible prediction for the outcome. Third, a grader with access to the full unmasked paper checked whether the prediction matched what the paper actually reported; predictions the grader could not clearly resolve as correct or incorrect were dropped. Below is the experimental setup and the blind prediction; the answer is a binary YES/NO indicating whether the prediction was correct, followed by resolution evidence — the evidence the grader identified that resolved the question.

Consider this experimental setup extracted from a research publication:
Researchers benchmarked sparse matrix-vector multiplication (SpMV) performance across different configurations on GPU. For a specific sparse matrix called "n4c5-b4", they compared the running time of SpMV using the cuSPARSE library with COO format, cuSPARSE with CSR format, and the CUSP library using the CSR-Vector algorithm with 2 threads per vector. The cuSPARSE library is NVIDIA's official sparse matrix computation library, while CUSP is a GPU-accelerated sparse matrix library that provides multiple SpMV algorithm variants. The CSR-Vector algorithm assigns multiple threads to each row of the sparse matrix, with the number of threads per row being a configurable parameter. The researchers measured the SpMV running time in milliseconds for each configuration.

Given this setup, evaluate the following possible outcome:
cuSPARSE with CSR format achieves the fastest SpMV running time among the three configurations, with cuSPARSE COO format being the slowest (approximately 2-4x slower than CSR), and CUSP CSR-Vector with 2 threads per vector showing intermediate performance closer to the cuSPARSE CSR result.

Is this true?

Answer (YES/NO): NO